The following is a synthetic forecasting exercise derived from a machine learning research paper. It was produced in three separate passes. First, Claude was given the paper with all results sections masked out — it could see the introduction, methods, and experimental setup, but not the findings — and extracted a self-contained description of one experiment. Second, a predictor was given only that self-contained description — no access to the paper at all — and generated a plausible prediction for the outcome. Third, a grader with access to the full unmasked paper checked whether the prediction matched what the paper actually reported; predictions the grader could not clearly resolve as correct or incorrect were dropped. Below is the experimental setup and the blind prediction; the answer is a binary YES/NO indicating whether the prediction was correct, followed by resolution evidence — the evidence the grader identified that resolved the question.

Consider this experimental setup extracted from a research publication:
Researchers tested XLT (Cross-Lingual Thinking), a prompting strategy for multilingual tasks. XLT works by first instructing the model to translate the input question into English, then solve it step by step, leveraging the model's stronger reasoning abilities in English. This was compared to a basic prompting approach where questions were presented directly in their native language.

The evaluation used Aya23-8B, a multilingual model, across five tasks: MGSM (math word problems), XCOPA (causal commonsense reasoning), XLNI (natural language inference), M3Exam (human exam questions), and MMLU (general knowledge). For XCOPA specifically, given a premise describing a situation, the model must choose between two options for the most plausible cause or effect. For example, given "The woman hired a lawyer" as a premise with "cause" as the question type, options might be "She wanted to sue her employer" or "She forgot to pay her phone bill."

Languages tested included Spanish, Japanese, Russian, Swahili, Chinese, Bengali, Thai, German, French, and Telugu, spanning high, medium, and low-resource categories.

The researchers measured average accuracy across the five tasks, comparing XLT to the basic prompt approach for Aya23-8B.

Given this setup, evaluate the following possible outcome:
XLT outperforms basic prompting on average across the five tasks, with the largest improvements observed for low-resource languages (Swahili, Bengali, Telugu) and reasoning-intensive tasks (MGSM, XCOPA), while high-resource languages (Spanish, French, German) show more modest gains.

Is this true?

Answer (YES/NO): NO